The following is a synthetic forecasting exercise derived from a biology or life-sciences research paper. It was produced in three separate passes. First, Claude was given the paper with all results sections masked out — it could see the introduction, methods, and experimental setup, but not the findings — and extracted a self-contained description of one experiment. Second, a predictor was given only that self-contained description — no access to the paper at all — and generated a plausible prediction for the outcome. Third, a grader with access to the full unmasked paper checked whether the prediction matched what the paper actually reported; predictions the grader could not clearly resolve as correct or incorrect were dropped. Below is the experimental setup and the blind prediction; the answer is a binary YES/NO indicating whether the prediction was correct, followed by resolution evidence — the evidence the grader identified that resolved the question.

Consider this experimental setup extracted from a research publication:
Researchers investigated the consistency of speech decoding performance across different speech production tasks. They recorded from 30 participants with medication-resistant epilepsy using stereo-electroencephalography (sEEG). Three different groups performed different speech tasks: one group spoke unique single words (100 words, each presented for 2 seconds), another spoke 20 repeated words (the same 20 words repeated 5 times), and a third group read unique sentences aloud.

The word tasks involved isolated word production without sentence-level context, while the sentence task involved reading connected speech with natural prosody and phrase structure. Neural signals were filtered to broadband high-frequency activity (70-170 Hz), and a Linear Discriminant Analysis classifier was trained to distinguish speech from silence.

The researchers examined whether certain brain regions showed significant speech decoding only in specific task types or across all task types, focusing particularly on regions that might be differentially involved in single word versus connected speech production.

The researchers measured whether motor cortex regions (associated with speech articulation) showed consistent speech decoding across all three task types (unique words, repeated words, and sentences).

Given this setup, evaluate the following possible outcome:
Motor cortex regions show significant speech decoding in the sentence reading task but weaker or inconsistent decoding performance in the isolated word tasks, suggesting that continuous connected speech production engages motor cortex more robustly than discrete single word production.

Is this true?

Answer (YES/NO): NO